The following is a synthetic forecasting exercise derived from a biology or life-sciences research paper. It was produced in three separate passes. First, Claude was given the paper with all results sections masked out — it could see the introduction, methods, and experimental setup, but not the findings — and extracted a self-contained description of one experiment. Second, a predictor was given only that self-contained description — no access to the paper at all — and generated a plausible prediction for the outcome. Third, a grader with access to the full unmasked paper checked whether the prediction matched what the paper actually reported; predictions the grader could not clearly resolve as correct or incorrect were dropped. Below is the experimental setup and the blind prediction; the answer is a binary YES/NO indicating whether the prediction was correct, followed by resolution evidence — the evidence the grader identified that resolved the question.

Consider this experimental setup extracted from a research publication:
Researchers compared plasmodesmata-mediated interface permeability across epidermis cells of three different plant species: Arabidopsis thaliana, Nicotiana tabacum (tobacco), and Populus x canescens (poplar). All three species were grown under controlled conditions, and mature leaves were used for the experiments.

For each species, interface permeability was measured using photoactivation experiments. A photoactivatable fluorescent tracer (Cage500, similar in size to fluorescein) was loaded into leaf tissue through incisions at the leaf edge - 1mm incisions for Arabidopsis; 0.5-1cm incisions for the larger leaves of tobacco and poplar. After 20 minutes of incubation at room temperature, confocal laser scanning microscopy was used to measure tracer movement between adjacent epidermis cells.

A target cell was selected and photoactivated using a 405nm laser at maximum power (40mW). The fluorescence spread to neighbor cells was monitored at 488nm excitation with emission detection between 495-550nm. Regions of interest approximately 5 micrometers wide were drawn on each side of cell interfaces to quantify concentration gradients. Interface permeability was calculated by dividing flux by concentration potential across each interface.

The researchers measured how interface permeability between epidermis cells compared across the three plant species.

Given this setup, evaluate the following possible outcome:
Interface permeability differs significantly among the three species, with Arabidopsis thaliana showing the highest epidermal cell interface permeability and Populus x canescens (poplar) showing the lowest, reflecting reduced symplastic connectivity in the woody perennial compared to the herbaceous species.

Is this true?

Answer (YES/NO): NO